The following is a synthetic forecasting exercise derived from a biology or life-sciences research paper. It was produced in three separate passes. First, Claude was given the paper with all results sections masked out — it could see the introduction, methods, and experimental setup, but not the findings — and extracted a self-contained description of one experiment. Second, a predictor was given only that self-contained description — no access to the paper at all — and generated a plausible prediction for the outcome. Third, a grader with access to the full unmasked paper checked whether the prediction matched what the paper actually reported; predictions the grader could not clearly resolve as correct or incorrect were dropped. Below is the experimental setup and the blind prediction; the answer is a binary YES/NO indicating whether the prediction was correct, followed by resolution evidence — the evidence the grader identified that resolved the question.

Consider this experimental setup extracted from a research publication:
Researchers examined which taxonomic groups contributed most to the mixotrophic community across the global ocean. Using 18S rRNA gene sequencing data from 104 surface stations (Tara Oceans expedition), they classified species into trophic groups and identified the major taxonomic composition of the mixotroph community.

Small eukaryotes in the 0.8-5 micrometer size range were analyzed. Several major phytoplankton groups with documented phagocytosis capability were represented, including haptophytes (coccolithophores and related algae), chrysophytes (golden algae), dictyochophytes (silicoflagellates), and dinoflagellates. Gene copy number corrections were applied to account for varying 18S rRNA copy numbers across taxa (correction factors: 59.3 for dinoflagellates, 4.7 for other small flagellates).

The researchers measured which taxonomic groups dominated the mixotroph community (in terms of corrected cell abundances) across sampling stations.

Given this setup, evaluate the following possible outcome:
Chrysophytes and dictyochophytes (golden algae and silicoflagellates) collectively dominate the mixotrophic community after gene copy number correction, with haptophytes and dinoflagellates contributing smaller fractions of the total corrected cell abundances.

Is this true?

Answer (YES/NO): NO